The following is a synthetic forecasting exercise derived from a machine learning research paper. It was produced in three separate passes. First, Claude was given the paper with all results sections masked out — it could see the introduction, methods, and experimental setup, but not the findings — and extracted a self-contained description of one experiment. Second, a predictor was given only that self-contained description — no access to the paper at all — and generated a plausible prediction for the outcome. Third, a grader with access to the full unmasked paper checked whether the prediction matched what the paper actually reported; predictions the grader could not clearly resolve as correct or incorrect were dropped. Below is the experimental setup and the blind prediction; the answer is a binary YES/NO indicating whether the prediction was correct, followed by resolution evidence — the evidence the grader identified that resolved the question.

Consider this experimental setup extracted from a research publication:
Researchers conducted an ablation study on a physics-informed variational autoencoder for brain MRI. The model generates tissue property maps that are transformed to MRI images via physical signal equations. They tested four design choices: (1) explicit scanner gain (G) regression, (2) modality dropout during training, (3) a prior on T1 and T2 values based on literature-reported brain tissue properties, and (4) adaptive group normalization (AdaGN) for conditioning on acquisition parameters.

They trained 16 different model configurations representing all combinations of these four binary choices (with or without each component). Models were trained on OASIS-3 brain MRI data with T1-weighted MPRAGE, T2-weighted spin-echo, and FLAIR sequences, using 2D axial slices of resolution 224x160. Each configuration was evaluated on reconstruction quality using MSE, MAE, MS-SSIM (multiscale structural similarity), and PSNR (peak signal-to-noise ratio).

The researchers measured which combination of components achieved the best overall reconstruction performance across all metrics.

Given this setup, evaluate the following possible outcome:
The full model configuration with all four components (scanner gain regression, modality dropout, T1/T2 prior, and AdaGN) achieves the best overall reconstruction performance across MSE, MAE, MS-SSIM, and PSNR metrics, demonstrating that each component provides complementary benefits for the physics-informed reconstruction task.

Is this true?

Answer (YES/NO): NO